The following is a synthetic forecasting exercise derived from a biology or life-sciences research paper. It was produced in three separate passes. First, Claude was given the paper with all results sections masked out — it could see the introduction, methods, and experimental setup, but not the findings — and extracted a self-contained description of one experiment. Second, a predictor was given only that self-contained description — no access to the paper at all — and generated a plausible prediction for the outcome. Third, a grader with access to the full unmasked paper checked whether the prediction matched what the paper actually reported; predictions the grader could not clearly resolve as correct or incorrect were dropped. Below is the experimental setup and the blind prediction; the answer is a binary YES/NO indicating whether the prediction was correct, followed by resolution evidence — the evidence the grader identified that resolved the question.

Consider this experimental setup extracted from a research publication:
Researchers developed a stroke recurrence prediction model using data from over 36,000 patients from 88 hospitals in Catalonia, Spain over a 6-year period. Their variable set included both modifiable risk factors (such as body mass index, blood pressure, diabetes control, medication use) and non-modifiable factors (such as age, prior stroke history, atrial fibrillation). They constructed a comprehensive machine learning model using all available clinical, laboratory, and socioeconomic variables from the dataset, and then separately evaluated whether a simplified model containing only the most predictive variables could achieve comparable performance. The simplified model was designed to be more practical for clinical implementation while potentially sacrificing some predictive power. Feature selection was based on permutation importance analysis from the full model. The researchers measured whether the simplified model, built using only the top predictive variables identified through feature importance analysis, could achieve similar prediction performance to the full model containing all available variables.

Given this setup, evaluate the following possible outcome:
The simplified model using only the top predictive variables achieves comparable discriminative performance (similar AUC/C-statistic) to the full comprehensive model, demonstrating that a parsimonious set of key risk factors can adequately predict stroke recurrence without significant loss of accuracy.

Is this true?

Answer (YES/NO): NO